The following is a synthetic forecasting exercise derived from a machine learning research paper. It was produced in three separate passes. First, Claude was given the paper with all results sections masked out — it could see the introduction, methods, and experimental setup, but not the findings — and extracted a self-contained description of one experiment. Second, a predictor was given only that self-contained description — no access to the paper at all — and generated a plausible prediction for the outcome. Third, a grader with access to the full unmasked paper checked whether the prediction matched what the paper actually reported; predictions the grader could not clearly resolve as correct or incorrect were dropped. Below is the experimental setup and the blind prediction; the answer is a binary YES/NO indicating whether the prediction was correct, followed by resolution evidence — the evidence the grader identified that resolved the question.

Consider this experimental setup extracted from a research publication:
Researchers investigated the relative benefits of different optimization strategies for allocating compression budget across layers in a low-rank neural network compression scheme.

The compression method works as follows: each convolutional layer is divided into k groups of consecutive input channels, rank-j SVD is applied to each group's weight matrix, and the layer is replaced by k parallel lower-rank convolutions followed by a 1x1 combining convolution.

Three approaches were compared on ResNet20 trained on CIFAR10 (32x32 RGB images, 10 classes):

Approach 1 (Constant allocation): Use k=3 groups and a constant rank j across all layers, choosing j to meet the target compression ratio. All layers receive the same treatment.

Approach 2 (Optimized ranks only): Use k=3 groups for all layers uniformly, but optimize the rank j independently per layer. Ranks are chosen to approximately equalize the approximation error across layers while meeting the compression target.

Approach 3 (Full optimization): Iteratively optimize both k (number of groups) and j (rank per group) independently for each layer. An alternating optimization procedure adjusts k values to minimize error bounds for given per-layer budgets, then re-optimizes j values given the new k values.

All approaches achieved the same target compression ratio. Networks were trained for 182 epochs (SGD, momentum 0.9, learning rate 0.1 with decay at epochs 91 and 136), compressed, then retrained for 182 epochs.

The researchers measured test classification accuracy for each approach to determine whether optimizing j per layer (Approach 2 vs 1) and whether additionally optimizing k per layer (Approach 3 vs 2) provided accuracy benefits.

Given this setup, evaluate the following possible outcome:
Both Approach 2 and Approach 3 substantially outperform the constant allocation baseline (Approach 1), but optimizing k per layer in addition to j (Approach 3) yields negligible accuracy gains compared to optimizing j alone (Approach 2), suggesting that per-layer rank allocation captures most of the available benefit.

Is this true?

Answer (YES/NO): NO